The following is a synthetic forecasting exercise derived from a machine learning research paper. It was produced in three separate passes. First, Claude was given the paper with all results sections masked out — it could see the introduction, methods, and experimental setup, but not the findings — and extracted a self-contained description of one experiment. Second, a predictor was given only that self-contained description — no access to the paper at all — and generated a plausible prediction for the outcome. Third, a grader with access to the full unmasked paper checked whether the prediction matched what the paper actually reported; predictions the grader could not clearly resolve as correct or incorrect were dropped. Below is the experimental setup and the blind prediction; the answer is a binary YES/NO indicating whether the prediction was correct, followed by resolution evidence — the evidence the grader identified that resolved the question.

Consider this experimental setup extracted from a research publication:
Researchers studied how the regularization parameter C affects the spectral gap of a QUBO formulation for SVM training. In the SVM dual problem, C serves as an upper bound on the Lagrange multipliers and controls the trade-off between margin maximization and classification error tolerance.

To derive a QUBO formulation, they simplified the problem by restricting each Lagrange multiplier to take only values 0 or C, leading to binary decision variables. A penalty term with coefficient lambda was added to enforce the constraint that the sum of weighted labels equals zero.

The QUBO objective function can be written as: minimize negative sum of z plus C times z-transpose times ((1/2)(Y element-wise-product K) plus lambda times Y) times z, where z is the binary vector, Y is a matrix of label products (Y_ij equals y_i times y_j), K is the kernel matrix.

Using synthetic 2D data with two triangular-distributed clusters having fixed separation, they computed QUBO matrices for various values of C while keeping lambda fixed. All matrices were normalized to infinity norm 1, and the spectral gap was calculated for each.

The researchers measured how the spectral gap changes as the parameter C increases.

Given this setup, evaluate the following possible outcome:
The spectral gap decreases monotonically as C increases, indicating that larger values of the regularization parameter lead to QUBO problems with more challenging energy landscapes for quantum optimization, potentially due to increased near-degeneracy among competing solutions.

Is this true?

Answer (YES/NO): YES